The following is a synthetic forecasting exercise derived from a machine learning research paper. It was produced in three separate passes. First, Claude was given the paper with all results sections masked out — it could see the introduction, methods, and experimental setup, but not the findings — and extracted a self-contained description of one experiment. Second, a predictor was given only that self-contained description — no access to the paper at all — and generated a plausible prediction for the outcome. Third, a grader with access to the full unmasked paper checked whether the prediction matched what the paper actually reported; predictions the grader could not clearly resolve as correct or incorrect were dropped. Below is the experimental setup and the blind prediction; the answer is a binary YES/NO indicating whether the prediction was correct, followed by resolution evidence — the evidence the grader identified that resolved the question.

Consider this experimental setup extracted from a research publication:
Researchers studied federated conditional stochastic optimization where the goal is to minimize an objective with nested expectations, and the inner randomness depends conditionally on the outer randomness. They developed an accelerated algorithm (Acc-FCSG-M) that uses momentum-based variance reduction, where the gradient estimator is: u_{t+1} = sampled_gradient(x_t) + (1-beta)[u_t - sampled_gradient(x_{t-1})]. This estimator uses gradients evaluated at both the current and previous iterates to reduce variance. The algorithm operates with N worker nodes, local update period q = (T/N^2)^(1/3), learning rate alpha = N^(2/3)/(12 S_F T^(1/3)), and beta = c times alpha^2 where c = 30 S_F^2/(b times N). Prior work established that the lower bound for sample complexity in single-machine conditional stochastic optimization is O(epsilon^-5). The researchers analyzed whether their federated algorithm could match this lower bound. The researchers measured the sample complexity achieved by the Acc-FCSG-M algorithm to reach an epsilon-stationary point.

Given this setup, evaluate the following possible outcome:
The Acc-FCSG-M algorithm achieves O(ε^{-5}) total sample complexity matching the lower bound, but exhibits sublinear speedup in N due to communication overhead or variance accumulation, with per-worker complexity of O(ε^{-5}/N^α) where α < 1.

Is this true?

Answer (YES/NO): NO